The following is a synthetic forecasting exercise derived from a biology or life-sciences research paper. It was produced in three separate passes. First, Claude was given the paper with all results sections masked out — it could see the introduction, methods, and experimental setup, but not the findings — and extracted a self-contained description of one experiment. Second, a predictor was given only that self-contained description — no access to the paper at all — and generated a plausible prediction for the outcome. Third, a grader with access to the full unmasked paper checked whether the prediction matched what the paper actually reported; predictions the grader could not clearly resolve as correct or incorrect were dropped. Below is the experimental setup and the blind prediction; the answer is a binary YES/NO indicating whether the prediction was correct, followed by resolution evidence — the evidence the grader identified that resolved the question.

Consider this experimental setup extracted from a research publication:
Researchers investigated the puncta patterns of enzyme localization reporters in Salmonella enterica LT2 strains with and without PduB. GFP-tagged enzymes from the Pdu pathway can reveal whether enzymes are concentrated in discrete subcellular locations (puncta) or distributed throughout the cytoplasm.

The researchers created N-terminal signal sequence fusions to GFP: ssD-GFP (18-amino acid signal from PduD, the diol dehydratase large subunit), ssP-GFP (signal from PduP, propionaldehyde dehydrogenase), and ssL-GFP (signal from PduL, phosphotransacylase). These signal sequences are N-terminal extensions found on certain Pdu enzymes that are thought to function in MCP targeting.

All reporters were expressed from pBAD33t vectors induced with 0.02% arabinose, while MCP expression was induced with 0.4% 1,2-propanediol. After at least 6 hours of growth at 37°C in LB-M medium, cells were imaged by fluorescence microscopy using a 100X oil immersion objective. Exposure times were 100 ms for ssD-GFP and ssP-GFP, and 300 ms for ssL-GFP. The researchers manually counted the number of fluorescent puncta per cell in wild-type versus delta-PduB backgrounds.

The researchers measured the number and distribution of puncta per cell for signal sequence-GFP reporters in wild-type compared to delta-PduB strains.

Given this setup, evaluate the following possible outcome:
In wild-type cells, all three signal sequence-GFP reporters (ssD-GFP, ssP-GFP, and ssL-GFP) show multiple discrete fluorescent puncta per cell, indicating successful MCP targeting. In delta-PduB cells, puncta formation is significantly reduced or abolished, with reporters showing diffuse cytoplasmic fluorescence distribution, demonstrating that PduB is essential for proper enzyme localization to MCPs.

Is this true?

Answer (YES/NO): NO